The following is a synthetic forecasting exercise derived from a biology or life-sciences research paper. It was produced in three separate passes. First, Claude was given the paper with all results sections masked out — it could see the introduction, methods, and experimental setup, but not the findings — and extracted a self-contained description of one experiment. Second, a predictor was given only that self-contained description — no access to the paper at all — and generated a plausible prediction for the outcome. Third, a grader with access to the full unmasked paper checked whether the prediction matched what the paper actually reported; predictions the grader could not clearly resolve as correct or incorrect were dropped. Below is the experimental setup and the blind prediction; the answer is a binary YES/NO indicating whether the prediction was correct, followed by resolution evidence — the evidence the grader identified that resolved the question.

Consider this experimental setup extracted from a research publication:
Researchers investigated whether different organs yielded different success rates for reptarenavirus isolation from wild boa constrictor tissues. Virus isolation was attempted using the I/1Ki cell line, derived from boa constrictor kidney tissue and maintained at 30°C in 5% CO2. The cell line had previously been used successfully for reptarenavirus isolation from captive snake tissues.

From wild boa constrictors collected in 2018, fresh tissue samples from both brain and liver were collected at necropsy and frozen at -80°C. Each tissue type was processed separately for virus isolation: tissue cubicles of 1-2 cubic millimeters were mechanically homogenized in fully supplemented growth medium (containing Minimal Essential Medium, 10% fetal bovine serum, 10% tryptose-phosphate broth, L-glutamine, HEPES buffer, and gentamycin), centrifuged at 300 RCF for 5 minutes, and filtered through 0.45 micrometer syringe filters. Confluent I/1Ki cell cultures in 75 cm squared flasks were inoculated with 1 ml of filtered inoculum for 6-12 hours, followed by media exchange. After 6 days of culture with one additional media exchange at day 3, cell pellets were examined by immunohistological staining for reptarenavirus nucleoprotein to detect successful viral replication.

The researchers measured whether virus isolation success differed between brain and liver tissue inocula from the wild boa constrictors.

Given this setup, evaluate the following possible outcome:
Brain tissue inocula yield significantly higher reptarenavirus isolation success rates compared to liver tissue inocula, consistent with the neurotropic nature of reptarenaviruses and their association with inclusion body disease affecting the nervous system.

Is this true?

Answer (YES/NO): NO